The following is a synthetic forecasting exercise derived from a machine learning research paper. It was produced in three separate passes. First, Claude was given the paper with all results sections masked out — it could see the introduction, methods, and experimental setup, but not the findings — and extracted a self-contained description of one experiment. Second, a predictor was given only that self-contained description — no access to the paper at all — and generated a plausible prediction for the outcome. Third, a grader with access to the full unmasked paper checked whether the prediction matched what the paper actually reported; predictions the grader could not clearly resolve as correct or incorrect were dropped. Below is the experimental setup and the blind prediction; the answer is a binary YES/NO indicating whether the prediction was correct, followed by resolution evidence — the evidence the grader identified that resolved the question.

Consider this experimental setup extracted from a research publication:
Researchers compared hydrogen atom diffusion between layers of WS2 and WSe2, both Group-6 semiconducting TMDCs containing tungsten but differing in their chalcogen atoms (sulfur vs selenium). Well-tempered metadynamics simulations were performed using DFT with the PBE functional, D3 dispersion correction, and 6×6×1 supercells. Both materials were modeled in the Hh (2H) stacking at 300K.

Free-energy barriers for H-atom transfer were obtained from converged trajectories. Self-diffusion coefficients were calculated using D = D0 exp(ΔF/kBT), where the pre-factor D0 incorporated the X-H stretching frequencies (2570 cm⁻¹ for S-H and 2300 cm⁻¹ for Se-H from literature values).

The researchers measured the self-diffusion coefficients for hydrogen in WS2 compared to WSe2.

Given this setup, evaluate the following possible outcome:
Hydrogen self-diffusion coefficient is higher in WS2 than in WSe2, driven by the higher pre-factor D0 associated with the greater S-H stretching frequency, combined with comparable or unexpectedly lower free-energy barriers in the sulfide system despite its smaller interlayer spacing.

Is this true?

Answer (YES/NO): NO